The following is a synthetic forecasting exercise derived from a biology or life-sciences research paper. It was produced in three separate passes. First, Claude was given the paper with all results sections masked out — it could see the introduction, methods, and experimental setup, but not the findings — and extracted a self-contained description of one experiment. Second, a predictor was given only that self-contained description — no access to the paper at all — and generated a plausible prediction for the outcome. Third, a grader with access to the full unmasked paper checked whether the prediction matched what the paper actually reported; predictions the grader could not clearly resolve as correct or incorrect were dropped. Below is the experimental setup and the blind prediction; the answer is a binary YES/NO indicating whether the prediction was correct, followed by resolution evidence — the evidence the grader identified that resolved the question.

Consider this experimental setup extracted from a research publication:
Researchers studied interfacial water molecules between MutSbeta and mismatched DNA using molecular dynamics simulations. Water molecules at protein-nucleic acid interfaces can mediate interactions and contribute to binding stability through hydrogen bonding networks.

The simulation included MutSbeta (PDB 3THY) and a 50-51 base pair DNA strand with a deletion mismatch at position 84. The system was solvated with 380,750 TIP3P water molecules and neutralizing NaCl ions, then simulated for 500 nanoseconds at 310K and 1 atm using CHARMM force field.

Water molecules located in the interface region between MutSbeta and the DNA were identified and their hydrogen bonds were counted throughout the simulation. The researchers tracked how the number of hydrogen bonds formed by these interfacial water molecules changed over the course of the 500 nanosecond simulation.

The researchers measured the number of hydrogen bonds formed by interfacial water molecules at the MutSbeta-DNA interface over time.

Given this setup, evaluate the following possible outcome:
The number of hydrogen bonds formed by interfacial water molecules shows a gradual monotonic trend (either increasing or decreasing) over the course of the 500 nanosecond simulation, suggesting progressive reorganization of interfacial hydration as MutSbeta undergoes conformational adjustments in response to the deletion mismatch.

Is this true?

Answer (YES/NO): YES